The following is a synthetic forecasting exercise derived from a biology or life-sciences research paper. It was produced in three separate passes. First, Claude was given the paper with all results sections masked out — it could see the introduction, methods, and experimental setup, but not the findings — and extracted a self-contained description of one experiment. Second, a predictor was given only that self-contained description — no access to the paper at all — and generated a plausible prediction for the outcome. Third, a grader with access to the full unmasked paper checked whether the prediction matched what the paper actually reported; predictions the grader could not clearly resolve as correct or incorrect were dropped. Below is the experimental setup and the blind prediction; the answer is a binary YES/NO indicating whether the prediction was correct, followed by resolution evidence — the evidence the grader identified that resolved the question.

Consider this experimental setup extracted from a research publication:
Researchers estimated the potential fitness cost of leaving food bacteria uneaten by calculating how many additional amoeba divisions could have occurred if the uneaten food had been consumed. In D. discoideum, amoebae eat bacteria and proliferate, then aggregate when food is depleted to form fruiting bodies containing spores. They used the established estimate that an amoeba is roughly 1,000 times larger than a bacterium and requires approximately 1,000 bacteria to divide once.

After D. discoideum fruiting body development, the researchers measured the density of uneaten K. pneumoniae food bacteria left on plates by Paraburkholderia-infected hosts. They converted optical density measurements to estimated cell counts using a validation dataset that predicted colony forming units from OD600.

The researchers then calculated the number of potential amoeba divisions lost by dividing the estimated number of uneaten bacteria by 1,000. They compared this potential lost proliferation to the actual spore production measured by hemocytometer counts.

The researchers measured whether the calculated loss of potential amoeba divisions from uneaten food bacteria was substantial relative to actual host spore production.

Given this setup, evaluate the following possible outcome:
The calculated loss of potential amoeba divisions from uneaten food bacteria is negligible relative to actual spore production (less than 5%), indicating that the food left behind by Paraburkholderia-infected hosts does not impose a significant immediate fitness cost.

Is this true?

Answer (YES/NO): YES